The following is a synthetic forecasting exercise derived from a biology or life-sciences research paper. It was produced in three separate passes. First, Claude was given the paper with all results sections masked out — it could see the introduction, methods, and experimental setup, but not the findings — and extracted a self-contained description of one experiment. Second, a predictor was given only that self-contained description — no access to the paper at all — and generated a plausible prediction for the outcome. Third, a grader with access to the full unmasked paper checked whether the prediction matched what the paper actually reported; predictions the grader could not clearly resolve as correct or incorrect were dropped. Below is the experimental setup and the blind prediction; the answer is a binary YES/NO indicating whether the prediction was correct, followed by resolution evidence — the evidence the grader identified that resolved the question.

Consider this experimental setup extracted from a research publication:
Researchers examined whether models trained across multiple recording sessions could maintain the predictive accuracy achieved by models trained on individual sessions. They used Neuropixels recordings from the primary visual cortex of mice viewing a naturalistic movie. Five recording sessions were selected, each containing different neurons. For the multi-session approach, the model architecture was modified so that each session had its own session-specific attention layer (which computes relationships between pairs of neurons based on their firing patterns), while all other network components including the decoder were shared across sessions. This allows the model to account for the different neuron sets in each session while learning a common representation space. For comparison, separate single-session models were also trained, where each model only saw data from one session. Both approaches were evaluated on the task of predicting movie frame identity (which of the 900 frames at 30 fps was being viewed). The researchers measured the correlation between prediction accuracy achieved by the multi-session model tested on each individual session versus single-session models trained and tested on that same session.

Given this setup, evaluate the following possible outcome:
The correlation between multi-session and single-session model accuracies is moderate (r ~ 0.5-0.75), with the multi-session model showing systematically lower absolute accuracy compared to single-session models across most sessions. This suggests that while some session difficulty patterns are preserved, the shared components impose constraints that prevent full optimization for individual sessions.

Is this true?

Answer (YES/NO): NO